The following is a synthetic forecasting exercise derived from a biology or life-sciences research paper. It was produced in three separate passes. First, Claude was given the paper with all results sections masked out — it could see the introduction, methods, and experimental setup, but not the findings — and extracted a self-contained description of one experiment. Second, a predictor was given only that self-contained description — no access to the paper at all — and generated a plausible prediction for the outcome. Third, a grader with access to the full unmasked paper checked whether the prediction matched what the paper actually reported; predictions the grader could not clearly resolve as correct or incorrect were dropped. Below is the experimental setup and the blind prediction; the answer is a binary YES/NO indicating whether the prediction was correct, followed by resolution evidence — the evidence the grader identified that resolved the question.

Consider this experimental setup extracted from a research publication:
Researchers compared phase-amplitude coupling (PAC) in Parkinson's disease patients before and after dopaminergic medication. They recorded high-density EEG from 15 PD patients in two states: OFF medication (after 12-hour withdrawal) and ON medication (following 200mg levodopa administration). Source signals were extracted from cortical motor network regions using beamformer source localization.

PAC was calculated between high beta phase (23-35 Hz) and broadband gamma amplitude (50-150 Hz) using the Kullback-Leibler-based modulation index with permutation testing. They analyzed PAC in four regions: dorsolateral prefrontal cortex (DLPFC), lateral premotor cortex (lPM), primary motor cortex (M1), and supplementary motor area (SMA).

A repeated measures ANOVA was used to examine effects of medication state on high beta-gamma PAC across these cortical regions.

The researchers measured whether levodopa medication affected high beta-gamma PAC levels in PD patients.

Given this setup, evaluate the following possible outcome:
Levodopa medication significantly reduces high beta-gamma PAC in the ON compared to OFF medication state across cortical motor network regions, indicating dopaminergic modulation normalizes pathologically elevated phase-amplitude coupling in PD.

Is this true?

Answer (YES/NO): YES